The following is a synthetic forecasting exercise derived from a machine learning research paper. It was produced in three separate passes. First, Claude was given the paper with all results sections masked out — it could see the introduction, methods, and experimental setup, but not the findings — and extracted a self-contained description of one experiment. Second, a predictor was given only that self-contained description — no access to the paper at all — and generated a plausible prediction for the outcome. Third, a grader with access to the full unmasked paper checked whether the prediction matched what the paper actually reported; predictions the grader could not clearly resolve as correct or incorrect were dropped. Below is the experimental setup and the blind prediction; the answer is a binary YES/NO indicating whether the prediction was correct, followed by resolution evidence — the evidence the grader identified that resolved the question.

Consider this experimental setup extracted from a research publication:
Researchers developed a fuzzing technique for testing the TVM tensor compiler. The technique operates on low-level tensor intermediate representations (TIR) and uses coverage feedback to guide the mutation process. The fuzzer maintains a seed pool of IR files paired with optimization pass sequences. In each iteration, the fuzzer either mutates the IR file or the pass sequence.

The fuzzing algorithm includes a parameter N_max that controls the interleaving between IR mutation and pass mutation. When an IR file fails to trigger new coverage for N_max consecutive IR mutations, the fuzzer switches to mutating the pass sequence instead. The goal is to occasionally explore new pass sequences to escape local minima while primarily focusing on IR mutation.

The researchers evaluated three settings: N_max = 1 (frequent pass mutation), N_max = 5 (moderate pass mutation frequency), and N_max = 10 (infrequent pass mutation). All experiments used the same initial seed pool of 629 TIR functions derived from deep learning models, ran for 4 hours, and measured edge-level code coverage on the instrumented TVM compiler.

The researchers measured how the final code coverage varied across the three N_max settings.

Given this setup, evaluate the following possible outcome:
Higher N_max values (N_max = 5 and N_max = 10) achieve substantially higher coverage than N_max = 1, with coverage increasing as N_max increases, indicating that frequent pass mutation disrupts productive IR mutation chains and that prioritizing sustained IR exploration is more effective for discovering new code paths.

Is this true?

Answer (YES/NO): NO